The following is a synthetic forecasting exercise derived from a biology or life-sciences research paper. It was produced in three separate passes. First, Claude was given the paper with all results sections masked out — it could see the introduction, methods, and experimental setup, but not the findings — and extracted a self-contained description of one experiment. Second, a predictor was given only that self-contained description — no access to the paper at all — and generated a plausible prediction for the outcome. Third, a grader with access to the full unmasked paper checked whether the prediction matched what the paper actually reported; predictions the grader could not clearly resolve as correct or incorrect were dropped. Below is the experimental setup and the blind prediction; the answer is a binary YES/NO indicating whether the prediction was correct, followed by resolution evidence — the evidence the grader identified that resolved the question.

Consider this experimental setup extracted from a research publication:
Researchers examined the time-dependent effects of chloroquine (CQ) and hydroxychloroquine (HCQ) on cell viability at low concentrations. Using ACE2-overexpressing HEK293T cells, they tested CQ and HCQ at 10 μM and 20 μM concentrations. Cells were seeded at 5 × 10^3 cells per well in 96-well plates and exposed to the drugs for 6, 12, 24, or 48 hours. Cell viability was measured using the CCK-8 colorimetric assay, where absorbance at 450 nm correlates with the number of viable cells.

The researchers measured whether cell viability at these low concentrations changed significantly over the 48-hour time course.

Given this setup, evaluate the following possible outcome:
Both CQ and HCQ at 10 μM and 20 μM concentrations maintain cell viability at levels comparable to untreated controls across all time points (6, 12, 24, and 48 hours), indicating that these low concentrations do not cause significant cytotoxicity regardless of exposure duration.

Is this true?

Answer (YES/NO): YES